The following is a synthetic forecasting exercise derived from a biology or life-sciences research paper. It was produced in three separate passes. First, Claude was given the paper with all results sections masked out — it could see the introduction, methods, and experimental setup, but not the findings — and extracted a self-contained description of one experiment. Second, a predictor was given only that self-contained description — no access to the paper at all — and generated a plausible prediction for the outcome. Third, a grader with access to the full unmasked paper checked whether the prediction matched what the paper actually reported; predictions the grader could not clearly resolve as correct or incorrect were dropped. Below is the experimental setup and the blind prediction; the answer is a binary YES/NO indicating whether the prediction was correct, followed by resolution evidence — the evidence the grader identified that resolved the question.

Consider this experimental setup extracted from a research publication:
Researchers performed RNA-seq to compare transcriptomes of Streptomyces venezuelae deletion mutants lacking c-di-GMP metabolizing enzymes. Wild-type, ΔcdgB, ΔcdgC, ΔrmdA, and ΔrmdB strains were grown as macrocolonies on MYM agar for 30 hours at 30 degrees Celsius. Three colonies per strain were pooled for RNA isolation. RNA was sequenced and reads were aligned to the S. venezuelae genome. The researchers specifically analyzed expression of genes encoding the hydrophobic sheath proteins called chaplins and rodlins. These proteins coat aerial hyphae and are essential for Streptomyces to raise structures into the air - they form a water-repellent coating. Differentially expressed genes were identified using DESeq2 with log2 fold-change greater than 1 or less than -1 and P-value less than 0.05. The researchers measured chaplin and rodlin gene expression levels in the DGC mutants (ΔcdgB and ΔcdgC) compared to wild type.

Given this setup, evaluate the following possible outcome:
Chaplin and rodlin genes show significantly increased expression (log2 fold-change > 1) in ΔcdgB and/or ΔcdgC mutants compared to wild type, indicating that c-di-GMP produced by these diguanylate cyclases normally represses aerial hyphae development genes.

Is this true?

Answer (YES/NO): NO